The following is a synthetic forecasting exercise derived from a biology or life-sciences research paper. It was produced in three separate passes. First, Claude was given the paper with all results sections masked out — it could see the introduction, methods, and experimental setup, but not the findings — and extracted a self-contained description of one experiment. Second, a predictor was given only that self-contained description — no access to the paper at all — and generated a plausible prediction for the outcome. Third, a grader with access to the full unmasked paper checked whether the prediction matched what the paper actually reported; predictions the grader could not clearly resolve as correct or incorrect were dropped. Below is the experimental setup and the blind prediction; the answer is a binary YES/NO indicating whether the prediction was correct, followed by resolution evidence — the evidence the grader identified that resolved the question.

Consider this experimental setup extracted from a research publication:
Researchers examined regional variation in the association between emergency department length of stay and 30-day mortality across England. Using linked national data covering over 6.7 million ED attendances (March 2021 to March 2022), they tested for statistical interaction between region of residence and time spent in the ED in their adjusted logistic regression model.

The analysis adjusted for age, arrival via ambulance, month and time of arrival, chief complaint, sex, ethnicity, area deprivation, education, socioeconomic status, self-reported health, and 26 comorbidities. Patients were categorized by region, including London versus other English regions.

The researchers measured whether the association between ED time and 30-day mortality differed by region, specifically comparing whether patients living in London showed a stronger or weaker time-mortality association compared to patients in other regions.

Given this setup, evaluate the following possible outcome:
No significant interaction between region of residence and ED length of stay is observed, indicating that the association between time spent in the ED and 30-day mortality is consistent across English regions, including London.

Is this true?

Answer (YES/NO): NO